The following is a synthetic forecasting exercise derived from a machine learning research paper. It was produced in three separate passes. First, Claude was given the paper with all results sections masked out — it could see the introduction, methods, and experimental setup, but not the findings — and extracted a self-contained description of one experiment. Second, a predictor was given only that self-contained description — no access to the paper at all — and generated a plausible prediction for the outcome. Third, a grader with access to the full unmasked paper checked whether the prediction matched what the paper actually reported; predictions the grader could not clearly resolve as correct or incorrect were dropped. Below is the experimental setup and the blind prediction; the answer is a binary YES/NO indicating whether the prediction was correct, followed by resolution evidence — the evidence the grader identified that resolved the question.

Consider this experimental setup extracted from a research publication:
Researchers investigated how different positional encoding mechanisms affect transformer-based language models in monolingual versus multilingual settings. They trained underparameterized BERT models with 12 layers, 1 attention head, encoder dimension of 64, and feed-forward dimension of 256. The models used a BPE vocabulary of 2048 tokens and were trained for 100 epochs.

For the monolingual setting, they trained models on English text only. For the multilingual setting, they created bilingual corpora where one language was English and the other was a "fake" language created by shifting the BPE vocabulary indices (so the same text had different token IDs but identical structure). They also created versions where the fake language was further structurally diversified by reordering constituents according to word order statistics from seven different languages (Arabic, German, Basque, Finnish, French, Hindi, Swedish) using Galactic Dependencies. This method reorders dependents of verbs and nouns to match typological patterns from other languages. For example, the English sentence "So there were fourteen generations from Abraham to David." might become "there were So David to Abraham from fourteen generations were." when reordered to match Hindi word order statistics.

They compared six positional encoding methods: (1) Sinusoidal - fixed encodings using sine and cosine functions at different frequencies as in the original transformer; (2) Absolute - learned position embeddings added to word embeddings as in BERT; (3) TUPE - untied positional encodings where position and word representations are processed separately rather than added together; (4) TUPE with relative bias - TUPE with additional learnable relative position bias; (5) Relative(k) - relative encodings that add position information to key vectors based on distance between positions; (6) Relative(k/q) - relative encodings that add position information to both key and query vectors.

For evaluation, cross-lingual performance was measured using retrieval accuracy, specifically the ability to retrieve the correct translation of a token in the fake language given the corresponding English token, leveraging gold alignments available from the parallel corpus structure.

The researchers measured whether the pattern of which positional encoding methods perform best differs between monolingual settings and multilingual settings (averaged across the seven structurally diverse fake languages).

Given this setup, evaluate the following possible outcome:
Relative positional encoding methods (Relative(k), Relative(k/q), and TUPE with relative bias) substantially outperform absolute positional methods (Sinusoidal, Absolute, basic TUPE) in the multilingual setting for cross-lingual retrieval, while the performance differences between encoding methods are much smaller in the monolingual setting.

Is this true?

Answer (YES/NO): NO